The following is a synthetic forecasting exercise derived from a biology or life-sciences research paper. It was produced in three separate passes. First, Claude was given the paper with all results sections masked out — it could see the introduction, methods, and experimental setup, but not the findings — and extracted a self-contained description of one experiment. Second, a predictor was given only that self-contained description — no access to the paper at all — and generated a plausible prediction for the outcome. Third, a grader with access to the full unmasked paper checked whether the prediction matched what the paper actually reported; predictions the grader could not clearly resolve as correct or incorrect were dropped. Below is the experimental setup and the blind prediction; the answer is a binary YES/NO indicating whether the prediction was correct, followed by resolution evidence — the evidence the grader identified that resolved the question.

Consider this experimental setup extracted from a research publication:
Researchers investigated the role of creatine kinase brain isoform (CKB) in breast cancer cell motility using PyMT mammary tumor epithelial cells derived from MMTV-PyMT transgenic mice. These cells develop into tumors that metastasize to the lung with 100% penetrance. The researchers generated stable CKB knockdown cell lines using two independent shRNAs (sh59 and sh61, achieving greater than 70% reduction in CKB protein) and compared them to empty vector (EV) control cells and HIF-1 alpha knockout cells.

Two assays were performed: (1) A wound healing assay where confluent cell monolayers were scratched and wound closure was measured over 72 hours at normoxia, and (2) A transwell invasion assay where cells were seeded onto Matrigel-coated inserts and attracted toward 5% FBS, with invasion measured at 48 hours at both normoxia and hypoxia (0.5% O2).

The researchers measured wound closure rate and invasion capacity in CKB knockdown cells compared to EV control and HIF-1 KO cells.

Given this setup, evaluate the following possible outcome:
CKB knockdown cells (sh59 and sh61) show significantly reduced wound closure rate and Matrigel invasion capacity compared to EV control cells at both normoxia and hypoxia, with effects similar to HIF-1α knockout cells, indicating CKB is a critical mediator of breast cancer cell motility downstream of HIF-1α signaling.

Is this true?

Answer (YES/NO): NO